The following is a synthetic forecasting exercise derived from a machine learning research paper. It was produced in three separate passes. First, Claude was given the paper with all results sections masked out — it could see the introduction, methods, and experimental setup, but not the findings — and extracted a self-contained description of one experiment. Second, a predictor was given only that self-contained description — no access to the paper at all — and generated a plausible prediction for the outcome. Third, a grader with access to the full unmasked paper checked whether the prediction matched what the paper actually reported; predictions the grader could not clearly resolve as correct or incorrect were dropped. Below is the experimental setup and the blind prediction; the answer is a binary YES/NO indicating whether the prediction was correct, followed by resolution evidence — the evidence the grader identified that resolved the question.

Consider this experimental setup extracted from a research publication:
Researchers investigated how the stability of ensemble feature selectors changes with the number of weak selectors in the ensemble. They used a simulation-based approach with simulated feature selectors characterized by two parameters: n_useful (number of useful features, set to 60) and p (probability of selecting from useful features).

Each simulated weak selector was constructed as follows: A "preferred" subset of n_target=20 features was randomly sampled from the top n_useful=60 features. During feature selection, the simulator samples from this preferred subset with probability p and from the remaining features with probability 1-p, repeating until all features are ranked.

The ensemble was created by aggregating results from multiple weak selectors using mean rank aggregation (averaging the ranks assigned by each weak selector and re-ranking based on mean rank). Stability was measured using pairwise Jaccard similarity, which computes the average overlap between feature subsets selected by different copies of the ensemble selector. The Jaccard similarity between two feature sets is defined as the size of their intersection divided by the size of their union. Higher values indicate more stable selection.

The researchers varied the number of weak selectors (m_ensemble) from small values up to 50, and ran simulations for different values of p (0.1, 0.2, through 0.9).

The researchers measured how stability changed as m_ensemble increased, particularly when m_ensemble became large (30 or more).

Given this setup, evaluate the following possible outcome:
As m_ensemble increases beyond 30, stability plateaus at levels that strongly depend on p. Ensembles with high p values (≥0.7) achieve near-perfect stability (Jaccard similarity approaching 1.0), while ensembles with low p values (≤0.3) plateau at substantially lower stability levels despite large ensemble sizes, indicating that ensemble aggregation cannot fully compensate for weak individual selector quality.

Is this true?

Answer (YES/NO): NO